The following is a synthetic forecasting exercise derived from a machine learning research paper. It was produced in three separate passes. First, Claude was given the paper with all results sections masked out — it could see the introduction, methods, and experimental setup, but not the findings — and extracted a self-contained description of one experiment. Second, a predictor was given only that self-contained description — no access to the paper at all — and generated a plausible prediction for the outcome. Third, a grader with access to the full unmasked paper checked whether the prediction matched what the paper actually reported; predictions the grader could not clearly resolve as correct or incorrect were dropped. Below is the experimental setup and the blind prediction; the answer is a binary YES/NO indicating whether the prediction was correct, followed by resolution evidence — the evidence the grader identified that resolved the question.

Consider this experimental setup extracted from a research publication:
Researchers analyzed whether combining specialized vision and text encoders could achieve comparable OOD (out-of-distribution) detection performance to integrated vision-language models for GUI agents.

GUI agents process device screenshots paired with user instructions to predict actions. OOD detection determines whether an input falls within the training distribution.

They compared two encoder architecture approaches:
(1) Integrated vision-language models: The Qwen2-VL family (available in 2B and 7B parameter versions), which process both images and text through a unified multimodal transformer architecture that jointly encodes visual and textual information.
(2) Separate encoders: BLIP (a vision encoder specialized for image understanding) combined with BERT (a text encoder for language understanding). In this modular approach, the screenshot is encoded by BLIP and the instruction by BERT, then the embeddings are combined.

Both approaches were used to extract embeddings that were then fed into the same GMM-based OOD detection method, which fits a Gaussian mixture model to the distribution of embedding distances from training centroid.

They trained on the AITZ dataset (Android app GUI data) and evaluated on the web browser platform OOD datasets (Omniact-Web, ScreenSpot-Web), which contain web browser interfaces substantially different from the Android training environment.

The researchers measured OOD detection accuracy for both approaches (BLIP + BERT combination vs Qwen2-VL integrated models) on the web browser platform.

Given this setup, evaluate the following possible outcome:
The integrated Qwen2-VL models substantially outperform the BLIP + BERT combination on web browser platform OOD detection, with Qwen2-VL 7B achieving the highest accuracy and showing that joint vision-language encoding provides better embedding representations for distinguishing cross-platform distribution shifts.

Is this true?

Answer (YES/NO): YES